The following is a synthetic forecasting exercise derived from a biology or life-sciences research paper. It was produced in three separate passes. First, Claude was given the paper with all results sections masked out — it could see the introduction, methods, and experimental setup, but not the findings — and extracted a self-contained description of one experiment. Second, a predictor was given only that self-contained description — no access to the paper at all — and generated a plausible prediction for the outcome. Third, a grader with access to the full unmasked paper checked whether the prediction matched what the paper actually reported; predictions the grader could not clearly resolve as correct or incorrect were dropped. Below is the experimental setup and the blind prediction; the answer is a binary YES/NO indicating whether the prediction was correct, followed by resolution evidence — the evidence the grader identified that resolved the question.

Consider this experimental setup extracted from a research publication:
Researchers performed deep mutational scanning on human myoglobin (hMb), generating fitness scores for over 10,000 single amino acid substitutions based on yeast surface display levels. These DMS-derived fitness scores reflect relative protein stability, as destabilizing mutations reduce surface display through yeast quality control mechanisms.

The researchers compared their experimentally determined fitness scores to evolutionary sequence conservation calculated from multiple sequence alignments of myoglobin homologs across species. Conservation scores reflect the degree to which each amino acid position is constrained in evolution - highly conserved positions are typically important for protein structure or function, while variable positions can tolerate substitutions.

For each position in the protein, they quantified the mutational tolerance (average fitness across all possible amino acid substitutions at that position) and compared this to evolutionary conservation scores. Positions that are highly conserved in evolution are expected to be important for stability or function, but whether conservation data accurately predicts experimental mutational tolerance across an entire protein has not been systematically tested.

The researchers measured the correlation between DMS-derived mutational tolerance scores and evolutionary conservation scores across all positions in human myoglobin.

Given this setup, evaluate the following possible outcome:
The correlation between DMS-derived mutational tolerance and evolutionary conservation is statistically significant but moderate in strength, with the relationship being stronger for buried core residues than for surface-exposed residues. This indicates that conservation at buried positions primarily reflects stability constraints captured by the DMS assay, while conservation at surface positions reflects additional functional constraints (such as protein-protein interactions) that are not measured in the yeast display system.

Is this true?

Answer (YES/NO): NO